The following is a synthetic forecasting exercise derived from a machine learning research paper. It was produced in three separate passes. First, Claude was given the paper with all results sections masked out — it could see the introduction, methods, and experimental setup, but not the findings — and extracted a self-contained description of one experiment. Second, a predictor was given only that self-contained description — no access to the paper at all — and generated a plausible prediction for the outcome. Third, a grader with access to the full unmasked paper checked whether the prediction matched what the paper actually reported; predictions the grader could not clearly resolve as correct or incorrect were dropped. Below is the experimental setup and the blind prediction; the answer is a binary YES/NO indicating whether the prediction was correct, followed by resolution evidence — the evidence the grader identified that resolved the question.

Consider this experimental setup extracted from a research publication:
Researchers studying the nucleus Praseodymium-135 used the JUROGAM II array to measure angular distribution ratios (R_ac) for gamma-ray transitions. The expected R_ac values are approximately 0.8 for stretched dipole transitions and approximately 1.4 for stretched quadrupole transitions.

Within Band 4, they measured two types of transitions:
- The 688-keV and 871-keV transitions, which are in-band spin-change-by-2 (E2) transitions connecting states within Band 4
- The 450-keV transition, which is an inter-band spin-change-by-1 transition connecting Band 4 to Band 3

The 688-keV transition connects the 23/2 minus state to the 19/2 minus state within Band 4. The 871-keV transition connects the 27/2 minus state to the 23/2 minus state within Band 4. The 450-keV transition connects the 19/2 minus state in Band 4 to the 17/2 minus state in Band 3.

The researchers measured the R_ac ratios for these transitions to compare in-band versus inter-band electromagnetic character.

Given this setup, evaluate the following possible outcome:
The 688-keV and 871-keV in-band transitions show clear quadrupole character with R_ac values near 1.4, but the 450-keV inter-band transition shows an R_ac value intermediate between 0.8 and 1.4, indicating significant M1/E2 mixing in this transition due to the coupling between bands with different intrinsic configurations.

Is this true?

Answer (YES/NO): NO